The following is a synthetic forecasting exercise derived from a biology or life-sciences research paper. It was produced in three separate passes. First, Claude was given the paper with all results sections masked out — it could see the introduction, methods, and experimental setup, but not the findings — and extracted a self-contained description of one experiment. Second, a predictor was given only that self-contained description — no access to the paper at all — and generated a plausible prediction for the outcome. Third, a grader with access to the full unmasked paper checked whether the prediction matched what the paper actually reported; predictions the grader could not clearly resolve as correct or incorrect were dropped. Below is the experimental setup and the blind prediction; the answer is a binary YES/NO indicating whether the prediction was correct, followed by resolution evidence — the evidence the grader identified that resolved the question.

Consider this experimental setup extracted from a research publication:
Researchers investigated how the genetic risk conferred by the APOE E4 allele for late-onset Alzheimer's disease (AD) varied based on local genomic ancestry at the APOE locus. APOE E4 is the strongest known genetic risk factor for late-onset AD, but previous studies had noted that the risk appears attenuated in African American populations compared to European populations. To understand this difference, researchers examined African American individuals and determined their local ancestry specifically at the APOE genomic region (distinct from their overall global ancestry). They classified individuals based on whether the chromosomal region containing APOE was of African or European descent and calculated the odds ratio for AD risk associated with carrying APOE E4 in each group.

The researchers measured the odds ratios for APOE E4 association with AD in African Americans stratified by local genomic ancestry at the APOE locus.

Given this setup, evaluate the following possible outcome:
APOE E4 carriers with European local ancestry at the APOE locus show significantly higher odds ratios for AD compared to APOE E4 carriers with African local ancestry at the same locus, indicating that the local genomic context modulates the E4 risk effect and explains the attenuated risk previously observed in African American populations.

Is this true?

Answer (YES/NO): YES